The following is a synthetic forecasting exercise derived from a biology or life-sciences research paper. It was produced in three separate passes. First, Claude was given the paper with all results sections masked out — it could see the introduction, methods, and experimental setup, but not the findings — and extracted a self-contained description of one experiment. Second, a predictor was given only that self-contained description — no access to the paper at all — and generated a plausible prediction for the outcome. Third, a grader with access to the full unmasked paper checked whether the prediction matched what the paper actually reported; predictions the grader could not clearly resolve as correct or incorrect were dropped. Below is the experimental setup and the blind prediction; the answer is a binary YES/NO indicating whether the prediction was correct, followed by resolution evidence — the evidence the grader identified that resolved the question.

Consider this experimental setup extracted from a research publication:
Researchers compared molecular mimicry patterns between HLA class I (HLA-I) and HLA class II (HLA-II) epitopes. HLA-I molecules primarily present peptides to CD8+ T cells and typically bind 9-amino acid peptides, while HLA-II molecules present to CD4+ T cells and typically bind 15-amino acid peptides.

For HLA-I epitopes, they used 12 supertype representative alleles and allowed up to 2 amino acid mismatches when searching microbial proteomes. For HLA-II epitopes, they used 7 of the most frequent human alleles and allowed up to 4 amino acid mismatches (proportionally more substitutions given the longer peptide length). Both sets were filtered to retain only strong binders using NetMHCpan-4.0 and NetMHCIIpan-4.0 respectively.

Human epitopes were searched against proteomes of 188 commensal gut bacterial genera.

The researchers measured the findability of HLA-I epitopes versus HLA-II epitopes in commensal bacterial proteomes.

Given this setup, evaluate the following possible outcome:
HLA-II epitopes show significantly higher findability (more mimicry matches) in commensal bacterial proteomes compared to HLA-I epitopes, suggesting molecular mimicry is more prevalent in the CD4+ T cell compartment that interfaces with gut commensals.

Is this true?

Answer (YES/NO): NO